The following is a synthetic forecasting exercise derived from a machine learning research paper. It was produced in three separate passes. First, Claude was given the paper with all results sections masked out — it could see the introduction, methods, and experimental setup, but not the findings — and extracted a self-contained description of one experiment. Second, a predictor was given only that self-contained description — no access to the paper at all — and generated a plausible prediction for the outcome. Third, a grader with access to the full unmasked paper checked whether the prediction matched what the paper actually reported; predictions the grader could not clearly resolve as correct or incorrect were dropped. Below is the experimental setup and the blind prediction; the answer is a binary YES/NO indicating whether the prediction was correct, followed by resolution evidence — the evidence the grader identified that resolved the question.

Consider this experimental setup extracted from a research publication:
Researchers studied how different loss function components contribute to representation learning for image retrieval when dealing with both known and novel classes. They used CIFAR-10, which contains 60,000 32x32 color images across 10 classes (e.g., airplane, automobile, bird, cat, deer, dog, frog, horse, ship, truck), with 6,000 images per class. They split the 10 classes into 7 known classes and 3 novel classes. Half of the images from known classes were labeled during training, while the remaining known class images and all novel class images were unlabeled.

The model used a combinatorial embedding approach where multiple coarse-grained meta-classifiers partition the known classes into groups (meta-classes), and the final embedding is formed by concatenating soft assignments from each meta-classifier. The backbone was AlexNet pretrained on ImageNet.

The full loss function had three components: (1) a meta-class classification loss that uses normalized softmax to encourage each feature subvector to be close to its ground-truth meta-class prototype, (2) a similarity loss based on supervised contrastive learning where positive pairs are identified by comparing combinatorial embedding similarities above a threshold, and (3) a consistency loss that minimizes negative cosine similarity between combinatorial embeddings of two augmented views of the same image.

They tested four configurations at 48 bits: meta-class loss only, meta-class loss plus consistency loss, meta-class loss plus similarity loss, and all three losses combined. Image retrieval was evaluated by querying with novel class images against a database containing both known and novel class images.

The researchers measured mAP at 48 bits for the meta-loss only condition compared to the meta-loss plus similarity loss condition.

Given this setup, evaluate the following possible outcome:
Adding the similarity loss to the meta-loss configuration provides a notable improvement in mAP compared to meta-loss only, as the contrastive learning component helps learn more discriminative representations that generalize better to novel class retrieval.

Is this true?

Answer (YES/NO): YES